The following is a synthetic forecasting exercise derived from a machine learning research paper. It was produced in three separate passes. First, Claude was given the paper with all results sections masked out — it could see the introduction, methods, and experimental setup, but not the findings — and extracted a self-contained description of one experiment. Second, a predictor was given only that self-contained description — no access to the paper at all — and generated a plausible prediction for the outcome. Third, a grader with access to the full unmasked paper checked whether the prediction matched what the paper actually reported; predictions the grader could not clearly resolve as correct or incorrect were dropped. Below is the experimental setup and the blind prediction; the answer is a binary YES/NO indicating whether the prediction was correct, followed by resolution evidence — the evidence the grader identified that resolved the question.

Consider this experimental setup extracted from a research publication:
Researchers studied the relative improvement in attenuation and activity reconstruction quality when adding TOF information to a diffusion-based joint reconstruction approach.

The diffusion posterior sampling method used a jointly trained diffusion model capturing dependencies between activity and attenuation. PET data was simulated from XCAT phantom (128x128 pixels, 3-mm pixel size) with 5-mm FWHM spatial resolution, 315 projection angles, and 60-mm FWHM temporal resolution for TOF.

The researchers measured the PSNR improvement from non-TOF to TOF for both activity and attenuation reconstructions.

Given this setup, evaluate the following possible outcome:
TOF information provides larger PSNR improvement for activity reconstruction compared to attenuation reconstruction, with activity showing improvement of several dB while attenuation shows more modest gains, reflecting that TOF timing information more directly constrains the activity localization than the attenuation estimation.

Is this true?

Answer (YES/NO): NO